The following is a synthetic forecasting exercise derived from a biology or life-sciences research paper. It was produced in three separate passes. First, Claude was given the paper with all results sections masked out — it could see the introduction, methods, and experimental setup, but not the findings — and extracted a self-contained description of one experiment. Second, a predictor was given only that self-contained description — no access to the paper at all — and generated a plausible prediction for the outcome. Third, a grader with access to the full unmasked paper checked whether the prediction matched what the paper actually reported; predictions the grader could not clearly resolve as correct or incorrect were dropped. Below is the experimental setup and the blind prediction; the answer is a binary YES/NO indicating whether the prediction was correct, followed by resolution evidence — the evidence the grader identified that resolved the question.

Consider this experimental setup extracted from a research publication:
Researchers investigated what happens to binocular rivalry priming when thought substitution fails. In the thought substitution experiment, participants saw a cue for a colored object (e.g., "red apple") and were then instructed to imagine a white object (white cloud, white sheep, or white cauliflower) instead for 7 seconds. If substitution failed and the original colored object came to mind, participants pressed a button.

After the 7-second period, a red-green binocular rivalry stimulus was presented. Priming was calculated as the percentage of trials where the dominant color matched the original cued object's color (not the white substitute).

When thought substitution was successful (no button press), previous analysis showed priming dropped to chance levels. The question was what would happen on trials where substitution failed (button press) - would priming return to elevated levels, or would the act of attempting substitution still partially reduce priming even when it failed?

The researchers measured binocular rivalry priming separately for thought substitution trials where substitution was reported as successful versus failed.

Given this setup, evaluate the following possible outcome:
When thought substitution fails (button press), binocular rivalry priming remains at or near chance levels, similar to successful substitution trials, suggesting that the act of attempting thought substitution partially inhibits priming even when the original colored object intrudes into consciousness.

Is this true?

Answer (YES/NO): NO